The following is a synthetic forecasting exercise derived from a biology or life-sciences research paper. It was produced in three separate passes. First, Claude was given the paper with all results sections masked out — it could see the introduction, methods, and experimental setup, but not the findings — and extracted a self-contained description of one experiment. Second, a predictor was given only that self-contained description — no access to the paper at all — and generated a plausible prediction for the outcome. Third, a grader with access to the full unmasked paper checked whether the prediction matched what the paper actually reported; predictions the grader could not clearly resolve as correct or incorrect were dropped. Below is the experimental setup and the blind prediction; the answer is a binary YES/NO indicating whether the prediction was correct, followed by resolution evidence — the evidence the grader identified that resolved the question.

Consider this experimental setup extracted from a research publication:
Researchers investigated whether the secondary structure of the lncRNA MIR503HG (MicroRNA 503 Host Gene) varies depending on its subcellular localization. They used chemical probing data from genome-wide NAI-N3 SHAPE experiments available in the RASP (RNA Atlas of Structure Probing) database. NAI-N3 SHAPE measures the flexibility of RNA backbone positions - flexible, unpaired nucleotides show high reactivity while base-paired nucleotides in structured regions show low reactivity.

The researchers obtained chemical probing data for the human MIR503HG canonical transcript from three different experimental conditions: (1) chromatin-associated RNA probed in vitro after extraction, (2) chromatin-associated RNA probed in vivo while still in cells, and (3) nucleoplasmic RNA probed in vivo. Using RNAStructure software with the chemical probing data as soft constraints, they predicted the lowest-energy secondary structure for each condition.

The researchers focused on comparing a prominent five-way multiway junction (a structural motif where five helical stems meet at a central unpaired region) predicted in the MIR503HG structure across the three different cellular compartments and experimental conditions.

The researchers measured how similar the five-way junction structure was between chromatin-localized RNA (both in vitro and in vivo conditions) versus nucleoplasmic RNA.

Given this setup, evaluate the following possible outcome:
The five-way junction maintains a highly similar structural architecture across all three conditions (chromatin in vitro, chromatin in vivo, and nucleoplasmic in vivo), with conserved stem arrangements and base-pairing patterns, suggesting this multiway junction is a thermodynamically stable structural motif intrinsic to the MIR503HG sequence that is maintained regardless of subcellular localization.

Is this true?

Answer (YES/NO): NO